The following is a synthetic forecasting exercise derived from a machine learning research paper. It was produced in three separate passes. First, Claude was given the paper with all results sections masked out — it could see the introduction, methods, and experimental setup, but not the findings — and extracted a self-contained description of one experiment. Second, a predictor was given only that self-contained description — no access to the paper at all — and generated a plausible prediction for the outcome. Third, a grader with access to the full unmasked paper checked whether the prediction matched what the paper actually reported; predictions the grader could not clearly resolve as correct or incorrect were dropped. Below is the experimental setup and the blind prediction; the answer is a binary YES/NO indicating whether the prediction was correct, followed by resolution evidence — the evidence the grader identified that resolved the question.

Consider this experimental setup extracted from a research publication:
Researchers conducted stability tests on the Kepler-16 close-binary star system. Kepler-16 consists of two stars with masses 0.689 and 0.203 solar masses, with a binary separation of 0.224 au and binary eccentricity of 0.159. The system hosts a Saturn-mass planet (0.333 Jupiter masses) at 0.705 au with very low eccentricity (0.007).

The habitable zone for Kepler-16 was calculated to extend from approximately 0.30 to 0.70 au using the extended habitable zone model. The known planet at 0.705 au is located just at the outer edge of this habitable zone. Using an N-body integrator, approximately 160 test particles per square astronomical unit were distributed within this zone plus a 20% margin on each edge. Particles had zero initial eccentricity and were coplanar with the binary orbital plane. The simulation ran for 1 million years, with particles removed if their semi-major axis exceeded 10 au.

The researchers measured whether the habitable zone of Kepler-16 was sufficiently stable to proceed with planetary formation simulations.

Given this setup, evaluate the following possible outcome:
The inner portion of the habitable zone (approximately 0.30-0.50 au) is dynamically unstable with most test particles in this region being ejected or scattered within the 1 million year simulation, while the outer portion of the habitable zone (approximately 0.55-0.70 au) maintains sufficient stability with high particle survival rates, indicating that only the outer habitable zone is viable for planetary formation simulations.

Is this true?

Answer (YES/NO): NO